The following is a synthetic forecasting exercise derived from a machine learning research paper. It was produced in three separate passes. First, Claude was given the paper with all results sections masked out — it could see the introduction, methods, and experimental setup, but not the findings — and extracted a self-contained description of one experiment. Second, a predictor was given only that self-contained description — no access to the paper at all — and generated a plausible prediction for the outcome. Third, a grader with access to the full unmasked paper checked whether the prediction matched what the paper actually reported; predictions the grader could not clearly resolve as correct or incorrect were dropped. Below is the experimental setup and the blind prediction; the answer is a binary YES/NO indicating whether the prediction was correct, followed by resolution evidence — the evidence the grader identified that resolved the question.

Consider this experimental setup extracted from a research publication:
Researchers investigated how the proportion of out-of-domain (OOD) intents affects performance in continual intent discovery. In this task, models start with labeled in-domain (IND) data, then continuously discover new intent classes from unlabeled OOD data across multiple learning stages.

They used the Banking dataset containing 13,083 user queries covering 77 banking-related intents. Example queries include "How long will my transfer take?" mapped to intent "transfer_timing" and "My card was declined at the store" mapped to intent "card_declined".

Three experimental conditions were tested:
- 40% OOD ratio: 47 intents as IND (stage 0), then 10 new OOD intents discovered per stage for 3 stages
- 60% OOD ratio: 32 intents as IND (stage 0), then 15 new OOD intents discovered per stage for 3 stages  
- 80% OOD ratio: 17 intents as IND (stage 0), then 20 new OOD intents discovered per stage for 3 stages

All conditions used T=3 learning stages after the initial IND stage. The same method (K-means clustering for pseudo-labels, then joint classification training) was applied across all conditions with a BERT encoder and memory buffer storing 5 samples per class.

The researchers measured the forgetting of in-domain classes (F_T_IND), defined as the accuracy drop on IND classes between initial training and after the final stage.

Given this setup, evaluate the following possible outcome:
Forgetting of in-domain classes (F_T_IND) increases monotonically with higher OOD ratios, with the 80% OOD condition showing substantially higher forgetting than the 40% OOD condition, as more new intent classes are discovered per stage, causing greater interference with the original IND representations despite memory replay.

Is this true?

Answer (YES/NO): YES